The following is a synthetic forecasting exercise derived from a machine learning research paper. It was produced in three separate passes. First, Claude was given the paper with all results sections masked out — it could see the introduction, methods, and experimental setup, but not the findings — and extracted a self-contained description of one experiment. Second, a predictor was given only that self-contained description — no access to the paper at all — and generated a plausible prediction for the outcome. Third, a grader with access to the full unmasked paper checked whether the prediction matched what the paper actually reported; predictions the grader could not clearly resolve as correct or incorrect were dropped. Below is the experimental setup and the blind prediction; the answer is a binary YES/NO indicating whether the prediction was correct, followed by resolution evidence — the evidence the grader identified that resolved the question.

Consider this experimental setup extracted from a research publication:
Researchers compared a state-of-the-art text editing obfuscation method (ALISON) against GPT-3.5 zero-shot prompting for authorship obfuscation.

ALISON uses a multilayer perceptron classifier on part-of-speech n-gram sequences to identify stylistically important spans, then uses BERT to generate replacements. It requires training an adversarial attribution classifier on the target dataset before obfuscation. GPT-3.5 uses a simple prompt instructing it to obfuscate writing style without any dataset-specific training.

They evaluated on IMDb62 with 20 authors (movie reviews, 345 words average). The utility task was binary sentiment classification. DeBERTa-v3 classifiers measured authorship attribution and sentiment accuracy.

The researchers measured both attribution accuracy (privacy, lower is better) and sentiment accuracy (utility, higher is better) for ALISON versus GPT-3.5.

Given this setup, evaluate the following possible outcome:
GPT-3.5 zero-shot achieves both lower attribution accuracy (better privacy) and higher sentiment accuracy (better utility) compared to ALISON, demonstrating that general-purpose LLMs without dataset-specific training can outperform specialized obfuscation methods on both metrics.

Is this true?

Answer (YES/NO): NO